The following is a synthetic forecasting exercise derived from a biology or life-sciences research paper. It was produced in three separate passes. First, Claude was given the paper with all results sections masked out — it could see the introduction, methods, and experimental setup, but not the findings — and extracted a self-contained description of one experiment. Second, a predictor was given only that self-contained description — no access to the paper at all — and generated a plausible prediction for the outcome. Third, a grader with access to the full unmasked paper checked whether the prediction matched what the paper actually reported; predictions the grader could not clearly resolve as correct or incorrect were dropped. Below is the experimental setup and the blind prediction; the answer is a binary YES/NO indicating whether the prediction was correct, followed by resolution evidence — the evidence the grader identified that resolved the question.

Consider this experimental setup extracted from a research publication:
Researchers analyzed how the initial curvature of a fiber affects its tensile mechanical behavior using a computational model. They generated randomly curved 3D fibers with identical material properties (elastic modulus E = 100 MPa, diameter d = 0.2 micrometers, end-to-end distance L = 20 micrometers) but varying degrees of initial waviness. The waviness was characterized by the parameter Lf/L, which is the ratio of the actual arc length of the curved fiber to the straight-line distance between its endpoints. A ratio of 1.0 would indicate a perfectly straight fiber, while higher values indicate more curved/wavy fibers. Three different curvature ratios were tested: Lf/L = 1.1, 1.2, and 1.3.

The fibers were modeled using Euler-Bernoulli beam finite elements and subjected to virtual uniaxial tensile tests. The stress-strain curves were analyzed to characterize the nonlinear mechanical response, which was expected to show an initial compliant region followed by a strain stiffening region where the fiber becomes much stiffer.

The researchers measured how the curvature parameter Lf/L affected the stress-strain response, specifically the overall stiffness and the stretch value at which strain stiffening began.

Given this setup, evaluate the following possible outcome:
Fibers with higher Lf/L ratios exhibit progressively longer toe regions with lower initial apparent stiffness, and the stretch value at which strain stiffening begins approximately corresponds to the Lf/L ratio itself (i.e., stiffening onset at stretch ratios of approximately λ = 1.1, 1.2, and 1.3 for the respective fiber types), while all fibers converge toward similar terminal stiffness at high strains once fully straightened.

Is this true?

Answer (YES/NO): YES